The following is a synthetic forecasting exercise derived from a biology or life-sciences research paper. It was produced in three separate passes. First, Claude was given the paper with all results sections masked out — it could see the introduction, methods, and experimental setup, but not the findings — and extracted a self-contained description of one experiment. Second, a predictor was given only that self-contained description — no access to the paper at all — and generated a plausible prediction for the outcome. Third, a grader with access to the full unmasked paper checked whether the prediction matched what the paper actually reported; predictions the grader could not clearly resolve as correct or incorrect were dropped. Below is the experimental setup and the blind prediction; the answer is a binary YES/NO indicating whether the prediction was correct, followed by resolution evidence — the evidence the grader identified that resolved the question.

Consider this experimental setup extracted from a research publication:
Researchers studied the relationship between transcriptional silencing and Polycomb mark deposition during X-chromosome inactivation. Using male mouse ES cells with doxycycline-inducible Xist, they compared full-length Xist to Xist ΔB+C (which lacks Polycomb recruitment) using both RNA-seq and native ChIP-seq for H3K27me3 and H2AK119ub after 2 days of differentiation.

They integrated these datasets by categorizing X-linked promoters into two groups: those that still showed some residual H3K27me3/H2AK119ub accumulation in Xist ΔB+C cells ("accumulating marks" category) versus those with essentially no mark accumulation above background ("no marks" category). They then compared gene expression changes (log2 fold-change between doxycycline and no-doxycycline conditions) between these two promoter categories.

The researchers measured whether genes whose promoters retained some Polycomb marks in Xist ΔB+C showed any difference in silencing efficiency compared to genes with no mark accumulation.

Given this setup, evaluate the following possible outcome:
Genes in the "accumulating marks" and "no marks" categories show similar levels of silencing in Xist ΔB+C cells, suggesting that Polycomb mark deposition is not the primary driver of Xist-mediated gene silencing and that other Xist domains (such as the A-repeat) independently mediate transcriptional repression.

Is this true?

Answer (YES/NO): NO